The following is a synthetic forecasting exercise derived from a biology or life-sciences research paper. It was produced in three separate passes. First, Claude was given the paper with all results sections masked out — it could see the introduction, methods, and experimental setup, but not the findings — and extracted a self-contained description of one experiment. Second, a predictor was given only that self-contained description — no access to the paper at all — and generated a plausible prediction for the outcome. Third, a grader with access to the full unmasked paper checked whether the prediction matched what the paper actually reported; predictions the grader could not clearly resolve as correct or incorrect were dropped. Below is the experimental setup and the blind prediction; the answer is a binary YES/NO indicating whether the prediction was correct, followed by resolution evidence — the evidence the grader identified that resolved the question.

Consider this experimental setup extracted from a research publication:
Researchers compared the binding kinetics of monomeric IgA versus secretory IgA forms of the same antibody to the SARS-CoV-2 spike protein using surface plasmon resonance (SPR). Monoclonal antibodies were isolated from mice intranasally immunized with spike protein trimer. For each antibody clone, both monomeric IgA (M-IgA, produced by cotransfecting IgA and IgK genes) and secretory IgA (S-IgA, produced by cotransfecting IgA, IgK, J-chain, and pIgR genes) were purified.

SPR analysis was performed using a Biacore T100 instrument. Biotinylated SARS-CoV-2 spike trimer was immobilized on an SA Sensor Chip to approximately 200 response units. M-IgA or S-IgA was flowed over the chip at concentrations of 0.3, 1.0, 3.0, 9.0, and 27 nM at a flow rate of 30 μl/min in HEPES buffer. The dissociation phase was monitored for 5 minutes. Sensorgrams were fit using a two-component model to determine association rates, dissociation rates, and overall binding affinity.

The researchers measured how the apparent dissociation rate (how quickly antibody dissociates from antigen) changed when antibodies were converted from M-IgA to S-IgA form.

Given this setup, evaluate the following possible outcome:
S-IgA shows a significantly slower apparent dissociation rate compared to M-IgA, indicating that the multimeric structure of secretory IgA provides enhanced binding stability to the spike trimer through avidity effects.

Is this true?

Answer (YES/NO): NO